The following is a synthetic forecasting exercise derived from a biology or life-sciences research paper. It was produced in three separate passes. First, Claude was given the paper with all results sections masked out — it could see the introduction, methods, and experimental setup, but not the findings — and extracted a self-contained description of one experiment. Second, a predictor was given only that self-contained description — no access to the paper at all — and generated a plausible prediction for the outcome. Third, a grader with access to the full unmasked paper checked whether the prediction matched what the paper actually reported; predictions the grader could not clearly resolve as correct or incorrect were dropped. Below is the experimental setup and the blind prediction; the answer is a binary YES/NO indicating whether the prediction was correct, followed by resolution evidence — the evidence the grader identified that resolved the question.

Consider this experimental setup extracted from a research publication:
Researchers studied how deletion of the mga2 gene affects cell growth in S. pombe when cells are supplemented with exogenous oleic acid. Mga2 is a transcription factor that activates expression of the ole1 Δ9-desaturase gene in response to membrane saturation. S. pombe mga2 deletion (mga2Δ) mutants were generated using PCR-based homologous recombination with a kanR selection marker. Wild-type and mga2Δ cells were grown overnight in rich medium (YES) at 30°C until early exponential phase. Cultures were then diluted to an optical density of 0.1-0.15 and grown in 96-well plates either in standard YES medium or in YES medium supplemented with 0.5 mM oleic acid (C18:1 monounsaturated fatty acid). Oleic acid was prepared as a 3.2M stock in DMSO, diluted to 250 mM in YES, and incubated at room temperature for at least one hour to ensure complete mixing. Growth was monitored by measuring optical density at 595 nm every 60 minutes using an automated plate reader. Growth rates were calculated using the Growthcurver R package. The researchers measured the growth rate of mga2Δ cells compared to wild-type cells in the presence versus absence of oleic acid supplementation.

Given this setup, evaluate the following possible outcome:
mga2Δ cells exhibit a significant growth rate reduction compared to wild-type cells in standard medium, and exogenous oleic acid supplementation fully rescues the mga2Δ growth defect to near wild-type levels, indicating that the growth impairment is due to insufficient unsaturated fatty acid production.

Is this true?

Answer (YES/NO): YES